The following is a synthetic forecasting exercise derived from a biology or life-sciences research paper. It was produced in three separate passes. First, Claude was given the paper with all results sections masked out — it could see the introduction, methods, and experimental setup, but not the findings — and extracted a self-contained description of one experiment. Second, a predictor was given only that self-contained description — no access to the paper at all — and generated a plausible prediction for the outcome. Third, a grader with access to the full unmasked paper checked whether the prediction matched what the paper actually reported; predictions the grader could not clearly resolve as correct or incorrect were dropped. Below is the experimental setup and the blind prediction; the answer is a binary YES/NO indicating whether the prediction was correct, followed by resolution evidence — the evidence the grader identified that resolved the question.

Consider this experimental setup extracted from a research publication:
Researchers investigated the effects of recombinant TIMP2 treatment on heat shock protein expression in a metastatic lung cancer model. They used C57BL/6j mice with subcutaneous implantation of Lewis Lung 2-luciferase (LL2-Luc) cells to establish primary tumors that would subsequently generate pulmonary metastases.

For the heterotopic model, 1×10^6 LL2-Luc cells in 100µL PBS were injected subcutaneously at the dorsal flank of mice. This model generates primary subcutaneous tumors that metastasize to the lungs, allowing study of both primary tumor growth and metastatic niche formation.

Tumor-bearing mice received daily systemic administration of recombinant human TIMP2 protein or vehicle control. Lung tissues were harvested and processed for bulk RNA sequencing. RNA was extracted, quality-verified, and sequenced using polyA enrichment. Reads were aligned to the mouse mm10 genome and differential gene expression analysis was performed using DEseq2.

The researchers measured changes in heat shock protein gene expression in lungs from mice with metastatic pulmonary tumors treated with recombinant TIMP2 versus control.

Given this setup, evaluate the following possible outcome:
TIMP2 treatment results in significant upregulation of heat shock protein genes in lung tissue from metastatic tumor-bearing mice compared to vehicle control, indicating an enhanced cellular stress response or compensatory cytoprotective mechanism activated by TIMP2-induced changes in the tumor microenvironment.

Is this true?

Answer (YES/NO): NO